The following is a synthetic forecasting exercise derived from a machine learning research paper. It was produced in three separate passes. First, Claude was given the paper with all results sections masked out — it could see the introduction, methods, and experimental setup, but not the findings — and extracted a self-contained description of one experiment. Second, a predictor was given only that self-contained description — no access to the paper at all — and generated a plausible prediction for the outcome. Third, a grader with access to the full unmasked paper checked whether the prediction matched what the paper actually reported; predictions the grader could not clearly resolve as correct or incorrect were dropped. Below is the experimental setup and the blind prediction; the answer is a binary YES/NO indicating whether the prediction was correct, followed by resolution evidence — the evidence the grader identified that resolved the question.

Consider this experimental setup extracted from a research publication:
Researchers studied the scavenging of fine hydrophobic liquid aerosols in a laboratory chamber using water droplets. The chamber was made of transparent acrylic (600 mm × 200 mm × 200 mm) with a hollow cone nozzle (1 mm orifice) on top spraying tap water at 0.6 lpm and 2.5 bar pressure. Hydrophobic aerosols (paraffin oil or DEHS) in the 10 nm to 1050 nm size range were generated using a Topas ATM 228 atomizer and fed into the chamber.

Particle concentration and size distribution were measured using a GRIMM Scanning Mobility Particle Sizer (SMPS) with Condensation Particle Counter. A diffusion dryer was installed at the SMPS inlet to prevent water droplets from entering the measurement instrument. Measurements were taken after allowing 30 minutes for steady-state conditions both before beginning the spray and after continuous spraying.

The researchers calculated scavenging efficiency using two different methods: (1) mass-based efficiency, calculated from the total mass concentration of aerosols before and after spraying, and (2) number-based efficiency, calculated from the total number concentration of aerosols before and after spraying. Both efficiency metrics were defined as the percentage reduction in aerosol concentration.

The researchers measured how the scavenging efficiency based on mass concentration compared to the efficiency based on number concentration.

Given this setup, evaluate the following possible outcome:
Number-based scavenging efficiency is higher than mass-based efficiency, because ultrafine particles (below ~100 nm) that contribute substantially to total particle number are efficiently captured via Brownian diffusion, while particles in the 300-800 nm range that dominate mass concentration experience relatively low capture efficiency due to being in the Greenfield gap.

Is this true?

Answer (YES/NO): NO